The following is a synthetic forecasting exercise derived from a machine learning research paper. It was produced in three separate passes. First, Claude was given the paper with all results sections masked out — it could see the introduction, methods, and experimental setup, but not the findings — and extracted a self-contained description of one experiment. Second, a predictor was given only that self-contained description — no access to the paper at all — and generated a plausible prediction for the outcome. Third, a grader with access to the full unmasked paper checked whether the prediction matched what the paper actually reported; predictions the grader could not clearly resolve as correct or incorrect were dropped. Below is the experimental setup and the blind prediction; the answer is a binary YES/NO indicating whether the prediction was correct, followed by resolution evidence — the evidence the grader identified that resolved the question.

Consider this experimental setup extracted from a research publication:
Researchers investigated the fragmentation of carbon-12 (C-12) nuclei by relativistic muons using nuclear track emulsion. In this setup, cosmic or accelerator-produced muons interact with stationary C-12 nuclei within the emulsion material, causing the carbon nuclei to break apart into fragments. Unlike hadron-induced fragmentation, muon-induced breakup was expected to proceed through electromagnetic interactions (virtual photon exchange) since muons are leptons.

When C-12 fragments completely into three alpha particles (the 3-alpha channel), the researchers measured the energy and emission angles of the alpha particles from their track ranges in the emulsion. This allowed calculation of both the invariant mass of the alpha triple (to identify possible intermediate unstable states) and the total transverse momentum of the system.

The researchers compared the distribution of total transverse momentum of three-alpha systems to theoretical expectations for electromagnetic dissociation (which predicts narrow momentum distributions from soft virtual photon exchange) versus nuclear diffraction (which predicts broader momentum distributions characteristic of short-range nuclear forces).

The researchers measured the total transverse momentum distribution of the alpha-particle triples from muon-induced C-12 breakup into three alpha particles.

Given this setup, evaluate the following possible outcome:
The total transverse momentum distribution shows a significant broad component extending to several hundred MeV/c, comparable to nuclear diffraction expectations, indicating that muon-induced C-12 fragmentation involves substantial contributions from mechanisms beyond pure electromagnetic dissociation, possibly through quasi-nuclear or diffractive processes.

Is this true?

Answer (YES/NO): YES